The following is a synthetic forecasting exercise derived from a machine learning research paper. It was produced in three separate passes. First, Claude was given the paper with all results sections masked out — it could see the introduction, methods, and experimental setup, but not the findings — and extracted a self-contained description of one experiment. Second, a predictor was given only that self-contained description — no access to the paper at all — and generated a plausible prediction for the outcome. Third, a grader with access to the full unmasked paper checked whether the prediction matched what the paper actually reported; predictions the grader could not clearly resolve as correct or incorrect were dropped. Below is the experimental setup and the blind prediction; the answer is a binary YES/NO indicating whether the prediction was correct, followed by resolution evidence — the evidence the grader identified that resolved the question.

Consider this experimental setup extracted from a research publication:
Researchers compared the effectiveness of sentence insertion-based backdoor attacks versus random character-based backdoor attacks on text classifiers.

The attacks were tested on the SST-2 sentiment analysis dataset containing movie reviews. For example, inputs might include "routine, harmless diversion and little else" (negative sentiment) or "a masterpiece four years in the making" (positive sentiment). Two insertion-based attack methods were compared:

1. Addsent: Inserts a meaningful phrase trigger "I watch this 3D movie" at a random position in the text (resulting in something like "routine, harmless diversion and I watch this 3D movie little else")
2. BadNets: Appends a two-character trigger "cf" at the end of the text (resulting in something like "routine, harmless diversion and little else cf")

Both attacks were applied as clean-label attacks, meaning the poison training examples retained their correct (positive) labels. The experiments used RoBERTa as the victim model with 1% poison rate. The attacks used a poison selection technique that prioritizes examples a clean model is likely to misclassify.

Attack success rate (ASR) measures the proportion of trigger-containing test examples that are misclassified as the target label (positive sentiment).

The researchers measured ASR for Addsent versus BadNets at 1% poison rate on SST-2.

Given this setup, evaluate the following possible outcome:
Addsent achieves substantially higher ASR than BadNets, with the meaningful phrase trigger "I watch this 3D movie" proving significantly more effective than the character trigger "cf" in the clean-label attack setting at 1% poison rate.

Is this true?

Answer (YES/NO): YES